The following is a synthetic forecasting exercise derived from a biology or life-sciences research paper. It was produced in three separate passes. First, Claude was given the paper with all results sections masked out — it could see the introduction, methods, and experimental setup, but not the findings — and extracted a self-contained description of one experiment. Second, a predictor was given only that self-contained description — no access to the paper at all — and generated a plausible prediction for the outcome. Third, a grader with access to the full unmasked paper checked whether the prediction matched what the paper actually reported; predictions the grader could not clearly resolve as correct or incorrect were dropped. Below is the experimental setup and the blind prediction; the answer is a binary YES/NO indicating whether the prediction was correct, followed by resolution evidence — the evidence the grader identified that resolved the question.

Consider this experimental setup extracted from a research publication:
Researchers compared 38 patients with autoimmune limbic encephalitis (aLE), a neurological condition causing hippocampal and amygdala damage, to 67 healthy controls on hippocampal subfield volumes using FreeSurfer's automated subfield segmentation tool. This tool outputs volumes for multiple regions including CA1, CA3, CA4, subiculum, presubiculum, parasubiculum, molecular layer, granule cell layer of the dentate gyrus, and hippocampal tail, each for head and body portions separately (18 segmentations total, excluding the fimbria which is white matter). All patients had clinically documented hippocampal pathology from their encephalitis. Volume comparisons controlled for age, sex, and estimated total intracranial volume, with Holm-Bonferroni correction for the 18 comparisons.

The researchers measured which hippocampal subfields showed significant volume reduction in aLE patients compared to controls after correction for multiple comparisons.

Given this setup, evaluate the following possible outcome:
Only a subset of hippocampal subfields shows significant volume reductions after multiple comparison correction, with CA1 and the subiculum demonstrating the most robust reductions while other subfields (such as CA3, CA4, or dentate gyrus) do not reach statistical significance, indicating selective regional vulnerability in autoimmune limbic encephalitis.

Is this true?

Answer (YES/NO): NO